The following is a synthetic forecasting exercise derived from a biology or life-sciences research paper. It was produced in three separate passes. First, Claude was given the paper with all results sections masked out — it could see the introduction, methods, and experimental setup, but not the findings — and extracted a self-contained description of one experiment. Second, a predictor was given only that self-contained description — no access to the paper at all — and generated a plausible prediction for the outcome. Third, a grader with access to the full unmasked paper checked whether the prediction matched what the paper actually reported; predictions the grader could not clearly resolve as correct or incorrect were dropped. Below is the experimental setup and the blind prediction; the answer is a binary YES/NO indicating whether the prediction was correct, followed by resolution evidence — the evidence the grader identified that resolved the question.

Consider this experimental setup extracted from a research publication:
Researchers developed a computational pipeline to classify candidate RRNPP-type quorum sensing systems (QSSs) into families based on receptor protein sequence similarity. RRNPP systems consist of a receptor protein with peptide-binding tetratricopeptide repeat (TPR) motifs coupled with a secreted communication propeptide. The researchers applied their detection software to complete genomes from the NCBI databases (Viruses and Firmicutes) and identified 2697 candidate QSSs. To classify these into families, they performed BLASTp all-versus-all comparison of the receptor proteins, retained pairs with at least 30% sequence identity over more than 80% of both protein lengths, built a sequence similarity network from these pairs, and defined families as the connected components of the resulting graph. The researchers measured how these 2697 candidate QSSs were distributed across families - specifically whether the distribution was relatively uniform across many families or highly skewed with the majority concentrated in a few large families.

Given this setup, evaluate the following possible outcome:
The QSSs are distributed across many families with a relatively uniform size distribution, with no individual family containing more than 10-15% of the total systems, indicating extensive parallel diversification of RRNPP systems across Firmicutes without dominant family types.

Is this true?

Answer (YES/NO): NO